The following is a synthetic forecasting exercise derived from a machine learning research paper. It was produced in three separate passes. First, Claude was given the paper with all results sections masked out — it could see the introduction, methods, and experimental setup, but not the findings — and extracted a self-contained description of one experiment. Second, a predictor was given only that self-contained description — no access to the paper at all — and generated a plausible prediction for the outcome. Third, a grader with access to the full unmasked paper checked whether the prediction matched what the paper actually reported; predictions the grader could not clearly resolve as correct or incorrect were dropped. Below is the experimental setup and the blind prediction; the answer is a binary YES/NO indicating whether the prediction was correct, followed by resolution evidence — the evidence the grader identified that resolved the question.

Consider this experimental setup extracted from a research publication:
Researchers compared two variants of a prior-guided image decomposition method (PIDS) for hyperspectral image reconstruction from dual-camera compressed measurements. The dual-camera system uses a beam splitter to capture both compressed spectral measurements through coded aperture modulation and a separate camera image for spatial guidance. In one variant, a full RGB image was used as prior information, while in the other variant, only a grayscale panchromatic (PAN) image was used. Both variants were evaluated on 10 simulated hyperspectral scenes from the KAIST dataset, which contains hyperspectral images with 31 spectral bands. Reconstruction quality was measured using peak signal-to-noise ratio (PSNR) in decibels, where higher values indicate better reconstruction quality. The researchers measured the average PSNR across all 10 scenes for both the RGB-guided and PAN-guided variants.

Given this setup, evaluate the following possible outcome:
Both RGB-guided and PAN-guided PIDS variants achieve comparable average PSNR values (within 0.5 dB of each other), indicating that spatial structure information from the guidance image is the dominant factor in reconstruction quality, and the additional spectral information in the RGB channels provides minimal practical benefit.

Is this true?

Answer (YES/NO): NO